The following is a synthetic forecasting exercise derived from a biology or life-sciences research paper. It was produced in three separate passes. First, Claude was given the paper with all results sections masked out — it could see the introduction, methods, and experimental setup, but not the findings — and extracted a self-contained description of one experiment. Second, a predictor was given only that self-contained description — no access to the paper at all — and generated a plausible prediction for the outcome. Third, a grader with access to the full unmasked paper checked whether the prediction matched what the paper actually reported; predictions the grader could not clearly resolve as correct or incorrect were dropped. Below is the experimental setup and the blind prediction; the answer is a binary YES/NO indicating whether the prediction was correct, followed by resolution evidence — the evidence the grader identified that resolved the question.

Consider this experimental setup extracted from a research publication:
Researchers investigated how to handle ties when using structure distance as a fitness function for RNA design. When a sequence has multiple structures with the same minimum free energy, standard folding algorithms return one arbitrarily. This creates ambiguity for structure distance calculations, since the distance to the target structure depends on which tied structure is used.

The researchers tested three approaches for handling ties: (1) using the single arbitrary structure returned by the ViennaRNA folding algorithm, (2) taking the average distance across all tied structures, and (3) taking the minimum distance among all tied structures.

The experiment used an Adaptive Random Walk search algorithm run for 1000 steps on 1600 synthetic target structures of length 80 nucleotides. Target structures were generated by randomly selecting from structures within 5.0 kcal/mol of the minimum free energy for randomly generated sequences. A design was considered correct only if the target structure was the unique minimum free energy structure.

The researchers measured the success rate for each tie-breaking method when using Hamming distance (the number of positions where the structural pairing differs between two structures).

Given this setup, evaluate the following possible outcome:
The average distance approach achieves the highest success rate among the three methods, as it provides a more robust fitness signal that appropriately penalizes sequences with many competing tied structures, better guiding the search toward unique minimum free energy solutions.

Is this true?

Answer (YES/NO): YES